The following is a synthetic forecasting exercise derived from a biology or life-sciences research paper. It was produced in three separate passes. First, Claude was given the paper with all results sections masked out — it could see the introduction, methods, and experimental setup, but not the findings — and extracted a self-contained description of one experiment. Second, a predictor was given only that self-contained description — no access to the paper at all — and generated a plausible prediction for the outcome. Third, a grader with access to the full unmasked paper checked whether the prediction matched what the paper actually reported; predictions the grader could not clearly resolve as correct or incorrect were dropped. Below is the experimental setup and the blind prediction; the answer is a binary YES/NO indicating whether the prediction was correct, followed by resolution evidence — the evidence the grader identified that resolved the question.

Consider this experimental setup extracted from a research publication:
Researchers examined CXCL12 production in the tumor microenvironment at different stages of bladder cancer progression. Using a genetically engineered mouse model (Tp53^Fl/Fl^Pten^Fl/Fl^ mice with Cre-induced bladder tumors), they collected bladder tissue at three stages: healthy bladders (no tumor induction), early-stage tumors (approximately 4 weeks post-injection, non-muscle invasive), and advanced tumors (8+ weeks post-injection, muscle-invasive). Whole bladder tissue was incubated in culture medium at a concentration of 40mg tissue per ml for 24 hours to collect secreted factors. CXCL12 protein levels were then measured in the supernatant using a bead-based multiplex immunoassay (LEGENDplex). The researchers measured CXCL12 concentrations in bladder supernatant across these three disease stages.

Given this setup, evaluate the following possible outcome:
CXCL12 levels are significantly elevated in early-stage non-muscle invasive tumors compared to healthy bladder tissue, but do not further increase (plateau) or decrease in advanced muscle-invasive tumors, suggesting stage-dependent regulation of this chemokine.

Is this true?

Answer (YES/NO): NO